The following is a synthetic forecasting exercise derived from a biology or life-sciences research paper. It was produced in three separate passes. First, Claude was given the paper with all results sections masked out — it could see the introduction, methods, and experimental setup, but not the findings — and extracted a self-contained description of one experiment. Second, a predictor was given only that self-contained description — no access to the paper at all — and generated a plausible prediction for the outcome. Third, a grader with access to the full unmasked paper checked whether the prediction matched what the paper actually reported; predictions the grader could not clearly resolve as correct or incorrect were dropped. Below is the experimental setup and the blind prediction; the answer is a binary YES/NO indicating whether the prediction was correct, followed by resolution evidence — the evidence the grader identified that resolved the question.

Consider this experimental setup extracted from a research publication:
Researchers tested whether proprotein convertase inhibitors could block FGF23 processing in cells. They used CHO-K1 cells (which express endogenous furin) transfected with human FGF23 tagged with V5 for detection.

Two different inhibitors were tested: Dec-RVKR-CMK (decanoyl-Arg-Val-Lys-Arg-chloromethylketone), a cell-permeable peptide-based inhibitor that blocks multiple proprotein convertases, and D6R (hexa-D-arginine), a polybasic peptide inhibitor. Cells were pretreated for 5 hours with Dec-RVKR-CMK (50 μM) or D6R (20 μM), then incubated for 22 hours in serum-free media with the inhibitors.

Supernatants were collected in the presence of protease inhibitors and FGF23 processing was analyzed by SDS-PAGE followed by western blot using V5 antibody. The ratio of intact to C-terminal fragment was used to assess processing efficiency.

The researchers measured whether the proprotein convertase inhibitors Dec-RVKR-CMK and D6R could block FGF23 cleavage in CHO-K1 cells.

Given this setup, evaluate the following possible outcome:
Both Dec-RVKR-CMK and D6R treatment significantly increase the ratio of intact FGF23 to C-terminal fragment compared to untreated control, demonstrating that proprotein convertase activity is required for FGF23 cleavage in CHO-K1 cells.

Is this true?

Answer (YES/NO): NO